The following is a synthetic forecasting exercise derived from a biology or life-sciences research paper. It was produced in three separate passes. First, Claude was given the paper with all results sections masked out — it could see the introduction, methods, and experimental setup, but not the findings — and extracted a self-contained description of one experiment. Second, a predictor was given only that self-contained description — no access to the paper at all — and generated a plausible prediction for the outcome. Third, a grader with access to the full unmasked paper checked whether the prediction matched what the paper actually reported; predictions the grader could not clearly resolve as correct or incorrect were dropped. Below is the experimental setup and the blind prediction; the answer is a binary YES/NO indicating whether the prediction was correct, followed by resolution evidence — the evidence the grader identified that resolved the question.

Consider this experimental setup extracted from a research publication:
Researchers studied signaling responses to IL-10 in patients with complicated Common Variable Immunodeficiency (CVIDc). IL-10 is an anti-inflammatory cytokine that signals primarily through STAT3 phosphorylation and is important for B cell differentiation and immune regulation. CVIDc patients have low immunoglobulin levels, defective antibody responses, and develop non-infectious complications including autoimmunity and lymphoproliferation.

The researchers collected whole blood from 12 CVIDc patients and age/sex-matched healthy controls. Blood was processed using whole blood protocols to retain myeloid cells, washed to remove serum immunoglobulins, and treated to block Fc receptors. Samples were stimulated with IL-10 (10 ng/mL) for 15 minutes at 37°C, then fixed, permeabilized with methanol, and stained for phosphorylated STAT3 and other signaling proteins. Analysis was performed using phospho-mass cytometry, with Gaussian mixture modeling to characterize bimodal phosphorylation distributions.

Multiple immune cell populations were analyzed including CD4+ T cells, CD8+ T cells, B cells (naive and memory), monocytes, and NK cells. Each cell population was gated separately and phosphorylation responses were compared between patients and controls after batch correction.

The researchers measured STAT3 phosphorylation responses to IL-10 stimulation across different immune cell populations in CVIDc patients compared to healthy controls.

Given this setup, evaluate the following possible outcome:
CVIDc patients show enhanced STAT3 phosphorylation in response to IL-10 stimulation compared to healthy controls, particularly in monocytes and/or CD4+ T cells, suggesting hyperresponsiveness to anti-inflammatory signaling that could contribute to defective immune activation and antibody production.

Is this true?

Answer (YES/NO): YES